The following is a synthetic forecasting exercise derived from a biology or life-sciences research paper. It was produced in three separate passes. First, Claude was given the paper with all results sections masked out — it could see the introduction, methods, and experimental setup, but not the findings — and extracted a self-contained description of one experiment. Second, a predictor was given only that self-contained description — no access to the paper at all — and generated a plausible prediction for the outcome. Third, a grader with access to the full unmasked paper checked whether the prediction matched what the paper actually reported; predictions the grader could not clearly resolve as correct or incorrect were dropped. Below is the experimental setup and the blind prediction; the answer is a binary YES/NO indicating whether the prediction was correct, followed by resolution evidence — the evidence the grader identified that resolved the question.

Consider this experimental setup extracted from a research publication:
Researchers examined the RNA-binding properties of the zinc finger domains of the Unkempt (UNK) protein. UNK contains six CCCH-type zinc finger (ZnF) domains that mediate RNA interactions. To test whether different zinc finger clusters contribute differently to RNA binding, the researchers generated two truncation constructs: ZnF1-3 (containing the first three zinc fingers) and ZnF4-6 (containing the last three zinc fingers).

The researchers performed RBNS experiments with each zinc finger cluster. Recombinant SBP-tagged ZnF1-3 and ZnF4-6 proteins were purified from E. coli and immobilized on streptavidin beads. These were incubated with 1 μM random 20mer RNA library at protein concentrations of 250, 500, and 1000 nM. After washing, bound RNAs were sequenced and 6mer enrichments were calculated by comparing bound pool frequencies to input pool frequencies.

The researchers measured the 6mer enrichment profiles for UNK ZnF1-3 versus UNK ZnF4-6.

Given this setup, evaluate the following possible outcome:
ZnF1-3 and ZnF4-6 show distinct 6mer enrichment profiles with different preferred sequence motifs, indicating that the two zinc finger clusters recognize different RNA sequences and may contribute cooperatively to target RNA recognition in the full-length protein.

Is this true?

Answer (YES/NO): YES